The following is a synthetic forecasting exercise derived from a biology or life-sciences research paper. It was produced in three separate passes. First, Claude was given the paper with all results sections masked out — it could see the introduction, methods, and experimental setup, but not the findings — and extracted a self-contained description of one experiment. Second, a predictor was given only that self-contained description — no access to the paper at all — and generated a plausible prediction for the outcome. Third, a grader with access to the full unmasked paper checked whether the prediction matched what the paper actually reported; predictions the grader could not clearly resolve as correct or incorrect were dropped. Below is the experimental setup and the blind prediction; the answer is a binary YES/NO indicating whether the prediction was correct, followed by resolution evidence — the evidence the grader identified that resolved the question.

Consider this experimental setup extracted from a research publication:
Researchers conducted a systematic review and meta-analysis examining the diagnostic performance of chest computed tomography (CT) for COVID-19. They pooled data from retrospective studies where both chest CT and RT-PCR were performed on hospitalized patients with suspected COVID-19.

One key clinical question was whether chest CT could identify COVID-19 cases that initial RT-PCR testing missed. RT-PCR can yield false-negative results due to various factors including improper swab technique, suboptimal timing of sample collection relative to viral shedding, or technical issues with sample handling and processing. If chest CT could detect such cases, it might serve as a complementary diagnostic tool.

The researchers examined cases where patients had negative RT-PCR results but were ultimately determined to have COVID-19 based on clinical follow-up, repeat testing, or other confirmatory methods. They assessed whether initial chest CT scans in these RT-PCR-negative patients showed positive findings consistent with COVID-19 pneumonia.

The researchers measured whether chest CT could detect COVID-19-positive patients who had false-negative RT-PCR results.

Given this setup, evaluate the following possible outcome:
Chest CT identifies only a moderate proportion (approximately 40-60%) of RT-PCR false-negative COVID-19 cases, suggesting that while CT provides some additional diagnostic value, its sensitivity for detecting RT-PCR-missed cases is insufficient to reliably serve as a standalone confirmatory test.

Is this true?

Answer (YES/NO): NO